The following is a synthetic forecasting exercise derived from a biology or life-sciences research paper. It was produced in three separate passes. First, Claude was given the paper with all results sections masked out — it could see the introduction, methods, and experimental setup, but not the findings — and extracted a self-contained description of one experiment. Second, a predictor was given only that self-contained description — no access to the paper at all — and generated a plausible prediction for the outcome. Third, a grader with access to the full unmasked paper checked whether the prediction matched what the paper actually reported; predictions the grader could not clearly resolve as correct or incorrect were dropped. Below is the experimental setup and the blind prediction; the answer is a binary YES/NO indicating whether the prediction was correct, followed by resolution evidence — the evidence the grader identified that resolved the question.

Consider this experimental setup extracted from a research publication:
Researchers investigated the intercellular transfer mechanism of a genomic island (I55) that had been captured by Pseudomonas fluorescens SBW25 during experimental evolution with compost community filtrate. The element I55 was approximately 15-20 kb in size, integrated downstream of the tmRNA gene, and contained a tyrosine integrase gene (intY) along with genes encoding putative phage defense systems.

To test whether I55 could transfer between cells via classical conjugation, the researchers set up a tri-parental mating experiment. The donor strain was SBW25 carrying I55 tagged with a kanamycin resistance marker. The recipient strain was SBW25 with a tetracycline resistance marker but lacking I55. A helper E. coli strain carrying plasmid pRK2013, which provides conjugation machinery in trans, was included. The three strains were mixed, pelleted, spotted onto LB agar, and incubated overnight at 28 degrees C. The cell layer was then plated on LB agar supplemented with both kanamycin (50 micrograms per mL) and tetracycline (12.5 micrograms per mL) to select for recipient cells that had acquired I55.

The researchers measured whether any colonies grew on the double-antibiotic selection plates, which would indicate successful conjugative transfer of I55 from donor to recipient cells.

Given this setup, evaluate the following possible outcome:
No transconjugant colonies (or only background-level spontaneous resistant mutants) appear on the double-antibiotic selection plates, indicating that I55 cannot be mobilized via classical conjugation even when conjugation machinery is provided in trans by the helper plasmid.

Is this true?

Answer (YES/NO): YES